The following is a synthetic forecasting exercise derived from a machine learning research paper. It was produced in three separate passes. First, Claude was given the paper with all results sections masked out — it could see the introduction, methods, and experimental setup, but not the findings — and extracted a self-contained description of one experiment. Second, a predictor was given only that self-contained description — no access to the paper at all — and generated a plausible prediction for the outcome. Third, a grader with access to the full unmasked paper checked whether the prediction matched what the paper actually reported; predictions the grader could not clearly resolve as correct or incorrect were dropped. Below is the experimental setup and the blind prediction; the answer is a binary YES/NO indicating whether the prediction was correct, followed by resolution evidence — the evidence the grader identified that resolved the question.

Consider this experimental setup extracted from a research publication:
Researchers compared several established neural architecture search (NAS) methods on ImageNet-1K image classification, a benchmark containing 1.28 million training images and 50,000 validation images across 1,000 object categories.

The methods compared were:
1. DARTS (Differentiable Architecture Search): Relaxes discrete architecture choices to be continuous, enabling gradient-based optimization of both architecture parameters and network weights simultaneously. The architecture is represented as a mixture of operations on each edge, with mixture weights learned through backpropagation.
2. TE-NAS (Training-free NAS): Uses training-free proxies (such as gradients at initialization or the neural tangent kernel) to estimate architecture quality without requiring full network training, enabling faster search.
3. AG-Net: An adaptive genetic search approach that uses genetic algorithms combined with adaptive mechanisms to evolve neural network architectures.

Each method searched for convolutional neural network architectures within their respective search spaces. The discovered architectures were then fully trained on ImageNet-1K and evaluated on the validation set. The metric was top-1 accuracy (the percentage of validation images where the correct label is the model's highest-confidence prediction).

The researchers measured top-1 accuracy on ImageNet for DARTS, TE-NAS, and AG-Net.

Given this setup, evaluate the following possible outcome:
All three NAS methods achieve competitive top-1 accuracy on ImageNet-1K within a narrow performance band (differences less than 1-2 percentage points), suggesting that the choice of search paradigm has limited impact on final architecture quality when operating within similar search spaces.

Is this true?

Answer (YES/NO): NO